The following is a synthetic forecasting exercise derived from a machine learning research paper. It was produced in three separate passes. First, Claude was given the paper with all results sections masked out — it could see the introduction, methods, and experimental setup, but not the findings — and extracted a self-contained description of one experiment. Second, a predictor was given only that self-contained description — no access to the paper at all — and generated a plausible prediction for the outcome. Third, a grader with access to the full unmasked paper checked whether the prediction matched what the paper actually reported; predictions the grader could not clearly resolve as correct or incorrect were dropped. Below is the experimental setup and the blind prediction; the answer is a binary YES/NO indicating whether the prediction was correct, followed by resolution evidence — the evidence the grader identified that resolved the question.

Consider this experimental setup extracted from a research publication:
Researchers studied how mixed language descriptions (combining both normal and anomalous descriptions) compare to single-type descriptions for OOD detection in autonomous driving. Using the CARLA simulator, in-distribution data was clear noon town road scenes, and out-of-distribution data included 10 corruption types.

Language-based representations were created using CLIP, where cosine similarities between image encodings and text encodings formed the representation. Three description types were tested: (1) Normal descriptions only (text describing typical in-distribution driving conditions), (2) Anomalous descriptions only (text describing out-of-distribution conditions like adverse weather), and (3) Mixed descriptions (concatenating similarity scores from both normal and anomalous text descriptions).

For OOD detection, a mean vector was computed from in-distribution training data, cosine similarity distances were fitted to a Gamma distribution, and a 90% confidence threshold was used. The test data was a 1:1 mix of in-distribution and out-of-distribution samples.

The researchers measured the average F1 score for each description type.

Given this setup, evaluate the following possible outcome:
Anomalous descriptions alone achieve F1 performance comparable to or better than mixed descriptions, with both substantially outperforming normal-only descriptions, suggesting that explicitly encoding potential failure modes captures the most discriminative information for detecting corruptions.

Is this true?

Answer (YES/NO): NO